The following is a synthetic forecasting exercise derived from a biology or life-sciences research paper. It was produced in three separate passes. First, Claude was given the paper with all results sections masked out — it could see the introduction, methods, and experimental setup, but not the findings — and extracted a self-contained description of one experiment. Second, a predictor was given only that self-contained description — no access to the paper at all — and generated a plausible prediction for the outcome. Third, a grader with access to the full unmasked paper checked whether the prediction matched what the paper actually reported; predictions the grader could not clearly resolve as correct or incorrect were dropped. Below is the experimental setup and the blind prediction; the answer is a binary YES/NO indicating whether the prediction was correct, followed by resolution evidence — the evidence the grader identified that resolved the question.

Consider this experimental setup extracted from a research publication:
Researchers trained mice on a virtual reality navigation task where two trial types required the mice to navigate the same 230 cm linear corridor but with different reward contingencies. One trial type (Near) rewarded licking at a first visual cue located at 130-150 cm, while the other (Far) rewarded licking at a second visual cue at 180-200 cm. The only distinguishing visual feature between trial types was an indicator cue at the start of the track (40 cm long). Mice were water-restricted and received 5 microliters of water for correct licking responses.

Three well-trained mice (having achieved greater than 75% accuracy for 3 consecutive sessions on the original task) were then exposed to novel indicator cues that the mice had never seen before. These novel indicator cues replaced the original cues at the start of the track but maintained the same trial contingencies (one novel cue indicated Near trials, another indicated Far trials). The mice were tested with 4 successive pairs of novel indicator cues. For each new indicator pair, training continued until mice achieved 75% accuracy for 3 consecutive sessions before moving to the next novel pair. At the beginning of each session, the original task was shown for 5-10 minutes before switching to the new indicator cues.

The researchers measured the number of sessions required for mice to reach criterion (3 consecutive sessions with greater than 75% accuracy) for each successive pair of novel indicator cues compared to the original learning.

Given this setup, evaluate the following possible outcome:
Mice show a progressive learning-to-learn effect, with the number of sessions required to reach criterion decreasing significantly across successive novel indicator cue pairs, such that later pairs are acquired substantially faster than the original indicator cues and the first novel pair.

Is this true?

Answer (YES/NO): NO